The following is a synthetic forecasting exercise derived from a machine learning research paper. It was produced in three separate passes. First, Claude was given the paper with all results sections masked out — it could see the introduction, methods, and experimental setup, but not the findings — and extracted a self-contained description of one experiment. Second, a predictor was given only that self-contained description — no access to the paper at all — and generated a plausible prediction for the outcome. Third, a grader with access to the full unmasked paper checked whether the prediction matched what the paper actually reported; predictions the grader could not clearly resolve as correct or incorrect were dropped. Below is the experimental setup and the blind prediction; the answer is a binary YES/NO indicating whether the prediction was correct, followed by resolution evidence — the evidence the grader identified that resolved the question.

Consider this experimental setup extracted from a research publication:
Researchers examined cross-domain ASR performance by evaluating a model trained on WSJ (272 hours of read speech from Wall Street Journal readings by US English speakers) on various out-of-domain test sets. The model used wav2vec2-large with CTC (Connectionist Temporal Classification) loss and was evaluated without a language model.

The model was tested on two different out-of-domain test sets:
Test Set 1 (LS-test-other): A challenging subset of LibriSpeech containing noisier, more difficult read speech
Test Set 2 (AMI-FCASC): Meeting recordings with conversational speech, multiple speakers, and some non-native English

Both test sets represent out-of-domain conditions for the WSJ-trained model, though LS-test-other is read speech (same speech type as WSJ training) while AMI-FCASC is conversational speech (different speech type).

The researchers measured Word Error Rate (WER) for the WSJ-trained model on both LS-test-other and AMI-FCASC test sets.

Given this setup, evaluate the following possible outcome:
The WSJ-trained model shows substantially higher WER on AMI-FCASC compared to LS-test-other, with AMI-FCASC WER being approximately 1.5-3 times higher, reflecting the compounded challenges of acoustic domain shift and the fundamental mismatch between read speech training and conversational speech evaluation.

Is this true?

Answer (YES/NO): YES